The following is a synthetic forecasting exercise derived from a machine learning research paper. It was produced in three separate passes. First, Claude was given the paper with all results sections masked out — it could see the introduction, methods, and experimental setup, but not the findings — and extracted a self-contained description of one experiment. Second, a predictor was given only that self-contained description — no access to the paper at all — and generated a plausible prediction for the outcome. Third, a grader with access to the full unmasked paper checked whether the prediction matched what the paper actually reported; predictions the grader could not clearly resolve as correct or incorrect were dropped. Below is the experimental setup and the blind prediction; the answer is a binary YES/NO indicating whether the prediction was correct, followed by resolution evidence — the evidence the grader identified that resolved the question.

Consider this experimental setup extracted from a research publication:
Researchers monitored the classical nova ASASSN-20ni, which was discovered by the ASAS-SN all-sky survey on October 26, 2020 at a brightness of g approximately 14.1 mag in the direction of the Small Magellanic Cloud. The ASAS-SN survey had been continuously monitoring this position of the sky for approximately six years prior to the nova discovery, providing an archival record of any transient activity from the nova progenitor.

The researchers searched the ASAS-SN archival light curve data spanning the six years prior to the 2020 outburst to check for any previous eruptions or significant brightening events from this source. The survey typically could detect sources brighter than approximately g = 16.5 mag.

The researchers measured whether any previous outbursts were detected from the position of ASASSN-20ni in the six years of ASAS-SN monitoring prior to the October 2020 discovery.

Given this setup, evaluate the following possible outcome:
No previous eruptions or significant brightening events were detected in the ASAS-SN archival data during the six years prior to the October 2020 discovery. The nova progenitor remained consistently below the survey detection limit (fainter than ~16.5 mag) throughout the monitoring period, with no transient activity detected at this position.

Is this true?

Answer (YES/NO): YES